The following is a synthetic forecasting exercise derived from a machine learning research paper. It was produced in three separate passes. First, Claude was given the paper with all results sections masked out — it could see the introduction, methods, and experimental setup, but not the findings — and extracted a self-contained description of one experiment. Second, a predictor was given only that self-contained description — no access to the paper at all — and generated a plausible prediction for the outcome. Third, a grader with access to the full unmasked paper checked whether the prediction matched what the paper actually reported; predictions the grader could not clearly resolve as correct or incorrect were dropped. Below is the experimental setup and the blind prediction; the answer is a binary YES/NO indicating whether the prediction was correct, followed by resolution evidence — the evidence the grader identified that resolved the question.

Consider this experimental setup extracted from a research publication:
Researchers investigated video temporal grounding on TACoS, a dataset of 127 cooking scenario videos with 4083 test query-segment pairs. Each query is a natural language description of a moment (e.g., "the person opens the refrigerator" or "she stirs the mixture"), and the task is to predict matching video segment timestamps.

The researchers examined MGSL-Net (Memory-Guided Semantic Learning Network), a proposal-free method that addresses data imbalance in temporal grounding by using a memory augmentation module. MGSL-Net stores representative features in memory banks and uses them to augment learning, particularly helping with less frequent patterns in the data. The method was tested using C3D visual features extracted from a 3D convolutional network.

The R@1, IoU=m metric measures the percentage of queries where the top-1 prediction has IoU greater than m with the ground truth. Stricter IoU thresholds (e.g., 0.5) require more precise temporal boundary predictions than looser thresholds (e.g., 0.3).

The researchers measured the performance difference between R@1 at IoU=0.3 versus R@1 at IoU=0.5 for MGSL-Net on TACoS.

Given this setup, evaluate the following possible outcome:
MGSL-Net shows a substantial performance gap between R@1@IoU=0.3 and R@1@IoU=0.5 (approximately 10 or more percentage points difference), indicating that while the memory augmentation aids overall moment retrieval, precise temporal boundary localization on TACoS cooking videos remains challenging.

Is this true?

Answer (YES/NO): YES